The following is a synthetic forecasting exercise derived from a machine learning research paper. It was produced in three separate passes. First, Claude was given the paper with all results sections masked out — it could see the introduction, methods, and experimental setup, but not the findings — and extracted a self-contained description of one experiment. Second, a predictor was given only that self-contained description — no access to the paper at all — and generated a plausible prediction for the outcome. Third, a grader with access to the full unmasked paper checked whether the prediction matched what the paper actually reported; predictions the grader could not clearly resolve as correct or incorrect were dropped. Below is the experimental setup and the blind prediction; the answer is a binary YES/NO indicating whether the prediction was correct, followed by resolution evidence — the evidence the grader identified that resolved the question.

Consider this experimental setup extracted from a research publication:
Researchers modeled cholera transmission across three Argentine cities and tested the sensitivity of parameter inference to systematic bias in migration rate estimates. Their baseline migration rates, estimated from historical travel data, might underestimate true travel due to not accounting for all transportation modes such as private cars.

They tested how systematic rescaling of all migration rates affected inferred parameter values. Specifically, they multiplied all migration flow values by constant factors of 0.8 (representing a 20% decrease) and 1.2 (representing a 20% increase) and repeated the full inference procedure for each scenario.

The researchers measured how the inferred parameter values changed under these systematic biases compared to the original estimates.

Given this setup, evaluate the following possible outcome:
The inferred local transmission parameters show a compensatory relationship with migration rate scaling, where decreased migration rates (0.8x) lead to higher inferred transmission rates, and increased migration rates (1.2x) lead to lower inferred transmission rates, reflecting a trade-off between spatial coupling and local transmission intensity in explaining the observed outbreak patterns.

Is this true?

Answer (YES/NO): NO